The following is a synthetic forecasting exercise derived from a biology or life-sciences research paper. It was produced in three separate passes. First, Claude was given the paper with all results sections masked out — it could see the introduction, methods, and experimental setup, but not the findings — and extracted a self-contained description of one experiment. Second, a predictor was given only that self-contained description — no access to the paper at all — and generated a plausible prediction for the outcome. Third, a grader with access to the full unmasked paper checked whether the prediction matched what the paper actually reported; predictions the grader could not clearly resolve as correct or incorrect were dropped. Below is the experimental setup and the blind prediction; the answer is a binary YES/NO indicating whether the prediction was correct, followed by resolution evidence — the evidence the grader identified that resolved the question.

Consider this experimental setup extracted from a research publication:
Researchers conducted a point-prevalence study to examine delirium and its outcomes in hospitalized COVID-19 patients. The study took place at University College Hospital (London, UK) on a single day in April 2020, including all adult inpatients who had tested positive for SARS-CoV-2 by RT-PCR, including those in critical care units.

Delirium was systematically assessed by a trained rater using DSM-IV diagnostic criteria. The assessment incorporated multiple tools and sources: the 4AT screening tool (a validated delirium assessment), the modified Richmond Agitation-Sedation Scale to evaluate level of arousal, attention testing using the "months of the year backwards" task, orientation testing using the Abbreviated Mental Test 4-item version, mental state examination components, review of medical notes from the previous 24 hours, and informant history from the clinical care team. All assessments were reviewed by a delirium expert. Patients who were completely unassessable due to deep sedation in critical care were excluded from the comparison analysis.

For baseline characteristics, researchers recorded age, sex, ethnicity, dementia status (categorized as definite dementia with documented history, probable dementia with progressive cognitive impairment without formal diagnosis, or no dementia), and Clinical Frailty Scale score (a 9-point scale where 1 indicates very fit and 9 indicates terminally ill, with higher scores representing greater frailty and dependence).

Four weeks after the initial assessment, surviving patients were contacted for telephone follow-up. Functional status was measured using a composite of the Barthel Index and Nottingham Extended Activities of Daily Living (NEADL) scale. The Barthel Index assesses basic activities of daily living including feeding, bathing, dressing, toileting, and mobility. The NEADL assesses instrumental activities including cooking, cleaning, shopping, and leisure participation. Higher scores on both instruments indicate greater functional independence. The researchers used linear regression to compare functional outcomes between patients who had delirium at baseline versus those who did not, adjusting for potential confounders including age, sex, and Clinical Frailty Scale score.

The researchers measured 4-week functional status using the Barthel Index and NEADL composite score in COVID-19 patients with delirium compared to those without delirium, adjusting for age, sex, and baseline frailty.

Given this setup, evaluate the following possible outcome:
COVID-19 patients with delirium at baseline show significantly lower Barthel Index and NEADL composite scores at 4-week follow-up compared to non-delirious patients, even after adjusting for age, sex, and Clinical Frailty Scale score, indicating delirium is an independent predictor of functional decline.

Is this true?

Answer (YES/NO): YES